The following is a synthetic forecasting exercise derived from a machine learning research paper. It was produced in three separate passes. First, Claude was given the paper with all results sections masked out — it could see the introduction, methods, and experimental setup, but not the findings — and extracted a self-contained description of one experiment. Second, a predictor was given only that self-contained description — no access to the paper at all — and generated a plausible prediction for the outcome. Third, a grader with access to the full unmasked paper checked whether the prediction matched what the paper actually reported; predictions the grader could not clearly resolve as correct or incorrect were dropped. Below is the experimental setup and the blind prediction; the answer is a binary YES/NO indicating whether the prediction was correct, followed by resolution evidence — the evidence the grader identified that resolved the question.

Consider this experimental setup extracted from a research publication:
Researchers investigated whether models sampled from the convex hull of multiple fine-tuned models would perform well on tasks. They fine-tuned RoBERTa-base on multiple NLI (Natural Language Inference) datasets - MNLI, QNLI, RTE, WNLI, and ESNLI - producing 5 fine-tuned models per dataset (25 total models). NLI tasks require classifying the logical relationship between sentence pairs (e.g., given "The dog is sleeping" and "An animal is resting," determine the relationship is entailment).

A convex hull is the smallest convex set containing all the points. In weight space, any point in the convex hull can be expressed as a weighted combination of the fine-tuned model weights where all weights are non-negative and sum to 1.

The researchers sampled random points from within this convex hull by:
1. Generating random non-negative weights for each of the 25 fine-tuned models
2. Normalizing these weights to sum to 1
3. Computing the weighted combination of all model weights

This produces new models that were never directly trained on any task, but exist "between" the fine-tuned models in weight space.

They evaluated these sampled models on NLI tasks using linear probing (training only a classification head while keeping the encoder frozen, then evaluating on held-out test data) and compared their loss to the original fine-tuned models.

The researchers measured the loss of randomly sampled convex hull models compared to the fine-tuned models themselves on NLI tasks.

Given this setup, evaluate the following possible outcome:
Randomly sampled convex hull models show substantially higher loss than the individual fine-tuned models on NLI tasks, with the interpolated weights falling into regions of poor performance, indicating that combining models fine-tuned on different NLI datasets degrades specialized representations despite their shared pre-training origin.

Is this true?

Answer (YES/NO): NO